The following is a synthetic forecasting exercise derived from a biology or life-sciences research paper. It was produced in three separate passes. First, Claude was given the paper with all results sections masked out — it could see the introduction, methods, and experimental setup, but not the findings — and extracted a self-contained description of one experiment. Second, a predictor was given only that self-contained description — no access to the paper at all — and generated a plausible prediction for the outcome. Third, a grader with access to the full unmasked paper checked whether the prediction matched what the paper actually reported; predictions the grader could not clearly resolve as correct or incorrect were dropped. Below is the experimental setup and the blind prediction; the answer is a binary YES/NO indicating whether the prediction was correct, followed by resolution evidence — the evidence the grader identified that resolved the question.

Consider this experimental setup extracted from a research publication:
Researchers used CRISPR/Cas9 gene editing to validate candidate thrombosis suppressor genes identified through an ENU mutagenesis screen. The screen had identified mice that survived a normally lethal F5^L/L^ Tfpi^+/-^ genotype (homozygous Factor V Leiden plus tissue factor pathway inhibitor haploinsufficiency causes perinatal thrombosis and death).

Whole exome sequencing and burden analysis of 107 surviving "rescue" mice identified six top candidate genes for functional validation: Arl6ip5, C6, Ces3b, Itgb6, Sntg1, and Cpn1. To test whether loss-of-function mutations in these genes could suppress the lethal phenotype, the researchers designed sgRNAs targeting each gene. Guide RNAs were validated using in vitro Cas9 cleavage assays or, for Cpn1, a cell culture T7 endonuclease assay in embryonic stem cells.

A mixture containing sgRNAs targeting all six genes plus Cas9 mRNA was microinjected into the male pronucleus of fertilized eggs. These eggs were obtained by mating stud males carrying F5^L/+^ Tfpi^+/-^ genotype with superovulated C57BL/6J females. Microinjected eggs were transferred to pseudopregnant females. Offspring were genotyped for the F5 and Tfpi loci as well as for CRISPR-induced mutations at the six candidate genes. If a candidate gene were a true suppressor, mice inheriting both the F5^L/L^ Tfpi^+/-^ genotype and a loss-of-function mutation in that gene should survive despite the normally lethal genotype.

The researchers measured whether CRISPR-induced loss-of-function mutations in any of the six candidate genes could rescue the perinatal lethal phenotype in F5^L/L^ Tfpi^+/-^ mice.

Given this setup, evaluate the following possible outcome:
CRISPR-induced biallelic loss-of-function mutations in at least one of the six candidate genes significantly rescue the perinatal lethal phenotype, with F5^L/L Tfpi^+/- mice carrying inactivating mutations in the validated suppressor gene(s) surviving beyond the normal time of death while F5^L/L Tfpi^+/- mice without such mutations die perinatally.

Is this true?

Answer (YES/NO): NO